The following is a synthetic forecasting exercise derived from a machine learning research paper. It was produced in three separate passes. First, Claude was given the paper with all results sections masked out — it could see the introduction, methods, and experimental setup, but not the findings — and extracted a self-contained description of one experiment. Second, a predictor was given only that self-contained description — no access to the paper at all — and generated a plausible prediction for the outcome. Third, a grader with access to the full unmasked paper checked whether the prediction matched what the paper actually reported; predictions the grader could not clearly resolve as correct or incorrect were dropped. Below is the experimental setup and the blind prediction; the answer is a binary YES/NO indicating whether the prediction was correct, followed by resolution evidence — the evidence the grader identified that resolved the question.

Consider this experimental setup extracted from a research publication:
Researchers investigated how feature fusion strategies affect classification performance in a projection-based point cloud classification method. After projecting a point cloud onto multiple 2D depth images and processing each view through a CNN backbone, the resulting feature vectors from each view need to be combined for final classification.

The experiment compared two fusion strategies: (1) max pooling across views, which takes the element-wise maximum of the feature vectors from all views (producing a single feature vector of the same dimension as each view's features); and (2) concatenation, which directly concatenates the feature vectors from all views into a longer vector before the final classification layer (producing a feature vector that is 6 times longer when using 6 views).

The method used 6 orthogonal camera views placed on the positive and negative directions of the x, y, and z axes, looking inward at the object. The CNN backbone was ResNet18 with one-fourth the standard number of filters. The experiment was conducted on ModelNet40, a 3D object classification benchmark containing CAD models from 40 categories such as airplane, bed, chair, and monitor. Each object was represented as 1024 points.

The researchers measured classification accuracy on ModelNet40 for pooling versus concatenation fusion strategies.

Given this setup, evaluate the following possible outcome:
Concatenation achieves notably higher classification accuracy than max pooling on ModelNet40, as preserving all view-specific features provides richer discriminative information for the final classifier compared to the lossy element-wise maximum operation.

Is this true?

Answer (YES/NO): YES